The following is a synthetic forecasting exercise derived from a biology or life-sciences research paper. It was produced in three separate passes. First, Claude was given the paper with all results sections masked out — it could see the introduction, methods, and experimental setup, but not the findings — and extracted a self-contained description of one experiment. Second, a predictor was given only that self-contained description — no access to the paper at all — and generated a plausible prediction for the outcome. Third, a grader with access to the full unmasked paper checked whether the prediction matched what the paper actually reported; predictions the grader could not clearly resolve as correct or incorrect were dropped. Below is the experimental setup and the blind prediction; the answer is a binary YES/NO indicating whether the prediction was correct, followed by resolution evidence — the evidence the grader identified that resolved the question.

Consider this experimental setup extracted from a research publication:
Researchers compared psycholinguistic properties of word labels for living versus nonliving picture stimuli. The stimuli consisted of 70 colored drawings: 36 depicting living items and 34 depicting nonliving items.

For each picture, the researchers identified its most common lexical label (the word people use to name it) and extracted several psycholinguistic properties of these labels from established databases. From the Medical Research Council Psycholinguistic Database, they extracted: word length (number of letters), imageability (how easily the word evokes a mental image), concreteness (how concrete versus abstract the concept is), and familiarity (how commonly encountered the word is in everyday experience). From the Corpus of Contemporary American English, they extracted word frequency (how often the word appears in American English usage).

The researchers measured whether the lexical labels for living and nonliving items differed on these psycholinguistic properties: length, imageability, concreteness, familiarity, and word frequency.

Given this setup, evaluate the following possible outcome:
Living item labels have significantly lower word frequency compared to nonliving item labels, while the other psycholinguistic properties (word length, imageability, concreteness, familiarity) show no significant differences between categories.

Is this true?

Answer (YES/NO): NO